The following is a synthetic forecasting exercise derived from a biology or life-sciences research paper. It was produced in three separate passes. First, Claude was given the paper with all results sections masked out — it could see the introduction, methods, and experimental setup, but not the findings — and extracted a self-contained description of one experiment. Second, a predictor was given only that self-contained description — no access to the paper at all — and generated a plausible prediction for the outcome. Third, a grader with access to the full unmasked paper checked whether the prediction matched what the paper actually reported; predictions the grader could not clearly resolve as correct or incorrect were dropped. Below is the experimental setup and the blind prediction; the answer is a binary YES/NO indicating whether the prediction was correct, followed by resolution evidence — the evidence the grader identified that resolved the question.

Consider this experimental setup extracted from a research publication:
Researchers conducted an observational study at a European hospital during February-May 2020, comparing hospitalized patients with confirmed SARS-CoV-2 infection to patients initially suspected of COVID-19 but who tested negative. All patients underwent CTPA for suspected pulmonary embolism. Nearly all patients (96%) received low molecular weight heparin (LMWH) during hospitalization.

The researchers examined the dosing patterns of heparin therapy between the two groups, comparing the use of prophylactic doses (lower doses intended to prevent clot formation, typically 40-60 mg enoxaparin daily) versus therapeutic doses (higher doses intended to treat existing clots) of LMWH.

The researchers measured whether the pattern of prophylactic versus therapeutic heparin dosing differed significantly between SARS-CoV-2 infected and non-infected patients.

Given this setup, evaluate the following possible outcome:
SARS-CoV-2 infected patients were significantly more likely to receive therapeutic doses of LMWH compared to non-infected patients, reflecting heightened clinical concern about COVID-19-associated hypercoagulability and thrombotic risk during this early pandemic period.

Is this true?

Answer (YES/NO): NO